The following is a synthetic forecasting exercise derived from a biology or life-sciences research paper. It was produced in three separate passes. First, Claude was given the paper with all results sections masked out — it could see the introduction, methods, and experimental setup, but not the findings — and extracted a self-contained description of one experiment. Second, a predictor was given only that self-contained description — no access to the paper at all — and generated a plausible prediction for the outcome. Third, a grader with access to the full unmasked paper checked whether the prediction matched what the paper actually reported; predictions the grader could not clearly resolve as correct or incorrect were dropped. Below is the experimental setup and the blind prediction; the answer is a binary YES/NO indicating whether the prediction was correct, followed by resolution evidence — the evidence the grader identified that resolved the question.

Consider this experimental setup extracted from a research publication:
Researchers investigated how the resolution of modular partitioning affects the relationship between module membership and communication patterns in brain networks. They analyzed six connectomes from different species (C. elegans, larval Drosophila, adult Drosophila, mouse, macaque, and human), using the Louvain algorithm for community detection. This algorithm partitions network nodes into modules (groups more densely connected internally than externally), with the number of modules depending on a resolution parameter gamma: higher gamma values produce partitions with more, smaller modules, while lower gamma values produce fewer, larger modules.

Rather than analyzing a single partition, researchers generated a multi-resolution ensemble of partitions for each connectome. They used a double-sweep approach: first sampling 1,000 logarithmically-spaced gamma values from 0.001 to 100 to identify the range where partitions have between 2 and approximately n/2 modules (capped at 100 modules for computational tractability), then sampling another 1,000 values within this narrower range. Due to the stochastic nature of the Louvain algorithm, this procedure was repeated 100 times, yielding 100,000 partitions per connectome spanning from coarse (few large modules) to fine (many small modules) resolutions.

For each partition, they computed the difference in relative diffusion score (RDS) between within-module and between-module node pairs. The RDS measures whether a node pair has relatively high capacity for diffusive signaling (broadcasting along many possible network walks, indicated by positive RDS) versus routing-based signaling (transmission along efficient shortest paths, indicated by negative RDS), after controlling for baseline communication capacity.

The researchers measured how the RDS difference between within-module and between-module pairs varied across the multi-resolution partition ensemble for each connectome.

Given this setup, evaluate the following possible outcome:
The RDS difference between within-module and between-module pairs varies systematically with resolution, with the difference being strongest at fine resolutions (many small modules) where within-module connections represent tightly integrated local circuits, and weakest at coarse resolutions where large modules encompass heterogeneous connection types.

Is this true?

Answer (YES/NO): NO